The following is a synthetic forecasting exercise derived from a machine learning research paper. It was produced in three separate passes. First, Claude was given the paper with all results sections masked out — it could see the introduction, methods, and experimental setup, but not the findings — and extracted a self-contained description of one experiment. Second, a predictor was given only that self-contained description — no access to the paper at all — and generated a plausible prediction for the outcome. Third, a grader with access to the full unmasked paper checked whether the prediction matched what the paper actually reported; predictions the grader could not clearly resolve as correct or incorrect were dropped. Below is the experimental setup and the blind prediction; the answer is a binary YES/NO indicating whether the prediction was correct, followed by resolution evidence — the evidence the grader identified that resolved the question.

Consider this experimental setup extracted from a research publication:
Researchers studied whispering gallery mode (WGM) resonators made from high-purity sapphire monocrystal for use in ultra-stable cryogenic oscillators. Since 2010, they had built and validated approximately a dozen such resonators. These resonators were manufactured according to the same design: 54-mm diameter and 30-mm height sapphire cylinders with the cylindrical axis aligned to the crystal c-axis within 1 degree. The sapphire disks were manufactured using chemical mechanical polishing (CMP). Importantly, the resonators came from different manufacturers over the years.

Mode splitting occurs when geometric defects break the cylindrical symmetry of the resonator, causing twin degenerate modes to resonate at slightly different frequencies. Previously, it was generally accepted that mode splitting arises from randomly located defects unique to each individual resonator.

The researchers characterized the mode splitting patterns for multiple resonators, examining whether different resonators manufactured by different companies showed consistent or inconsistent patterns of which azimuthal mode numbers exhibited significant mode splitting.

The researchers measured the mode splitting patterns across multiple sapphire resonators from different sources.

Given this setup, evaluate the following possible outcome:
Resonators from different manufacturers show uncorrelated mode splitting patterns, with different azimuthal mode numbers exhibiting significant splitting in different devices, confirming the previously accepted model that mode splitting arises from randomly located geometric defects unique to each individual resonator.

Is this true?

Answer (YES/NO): NO